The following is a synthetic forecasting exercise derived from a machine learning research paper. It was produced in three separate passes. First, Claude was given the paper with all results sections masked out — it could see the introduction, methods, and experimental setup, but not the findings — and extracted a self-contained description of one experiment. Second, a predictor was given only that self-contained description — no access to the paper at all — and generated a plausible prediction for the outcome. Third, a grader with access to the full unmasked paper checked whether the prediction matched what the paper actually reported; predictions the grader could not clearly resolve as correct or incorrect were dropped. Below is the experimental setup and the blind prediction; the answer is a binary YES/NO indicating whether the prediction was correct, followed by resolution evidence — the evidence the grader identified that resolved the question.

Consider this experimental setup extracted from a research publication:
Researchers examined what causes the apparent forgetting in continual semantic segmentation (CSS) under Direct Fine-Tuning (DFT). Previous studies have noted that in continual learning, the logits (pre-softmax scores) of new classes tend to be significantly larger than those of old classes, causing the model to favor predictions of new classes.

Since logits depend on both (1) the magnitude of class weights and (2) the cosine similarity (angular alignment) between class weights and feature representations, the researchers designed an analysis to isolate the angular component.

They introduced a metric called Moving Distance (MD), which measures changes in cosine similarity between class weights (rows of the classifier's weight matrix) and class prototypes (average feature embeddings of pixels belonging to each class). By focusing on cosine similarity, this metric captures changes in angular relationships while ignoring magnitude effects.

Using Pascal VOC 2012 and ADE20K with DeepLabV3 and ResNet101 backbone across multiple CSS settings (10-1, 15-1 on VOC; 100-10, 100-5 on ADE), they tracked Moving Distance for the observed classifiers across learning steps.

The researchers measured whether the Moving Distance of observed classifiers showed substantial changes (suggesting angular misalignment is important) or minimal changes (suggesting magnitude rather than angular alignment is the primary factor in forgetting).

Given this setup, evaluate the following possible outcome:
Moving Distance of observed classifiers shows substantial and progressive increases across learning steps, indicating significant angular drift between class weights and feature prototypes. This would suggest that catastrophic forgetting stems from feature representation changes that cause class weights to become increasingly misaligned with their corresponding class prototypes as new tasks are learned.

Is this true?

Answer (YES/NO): NO